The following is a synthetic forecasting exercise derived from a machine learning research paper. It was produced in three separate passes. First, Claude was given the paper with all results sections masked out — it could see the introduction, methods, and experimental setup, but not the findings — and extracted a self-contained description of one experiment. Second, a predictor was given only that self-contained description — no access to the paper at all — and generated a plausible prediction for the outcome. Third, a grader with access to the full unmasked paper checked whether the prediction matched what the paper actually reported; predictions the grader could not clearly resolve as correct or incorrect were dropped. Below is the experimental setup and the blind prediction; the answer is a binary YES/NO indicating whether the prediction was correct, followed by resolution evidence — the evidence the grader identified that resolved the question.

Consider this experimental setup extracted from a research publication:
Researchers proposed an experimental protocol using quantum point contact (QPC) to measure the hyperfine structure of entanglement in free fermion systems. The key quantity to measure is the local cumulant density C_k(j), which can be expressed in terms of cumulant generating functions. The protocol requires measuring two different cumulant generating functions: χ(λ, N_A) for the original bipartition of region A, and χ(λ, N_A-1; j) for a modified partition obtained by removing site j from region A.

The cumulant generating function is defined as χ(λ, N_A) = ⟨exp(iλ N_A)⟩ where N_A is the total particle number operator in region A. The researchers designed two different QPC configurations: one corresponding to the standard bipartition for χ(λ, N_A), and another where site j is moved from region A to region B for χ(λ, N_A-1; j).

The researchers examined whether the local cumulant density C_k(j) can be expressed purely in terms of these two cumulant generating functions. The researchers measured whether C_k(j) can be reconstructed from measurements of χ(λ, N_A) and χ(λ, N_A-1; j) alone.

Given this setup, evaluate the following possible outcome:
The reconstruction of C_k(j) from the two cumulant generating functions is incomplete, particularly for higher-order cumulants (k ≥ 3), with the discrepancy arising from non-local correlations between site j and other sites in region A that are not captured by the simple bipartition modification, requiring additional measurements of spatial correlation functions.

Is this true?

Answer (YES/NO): NO